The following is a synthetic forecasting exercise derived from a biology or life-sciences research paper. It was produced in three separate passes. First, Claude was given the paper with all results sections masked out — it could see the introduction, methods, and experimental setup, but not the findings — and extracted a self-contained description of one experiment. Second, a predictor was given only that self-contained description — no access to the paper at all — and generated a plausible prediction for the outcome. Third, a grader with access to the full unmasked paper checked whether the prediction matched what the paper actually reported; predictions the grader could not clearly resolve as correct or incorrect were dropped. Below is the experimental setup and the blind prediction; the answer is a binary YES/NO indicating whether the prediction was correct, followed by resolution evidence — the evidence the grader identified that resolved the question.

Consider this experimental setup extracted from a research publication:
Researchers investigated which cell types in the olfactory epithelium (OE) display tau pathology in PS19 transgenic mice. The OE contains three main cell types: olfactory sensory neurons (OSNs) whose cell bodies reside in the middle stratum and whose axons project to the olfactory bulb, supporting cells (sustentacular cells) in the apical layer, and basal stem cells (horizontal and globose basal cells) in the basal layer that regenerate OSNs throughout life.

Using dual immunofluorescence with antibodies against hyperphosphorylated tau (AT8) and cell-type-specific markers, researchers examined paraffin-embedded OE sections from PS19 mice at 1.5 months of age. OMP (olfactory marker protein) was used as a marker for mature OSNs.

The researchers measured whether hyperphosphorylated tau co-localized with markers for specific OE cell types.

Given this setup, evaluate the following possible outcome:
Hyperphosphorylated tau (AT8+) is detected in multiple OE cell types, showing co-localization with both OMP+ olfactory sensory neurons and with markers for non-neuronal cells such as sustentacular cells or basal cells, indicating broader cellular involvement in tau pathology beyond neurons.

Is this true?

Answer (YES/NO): NO